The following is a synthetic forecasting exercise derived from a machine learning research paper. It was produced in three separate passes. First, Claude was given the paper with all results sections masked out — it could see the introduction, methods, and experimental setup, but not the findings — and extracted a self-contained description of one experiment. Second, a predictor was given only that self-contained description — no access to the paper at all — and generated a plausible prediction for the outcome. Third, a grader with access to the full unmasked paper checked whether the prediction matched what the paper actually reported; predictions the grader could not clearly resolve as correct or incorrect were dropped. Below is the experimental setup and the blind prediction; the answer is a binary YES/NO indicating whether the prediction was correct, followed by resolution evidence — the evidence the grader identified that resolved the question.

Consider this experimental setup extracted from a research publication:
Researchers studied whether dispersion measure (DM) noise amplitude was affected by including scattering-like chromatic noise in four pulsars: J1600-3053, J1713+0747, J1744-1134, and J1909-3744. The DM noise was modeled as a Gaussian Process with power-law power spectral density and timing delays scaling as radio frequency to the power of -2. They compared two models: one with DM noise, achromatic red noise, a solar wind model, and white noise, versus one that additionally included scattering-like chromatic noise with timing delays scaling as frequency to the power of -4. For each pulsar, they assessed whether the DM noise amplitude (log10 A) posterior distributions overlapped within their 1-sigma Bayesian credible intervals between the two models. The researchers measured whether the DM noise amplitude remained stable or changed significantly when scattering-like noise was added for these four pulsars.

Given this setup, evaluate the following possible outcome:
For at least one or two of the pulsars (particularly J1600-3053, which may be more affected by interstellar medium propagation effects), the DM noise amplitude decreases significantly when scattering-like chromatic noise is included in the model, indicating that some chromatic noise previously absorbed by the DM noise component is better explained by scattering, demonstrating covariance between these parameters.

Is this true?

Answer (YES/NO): NO